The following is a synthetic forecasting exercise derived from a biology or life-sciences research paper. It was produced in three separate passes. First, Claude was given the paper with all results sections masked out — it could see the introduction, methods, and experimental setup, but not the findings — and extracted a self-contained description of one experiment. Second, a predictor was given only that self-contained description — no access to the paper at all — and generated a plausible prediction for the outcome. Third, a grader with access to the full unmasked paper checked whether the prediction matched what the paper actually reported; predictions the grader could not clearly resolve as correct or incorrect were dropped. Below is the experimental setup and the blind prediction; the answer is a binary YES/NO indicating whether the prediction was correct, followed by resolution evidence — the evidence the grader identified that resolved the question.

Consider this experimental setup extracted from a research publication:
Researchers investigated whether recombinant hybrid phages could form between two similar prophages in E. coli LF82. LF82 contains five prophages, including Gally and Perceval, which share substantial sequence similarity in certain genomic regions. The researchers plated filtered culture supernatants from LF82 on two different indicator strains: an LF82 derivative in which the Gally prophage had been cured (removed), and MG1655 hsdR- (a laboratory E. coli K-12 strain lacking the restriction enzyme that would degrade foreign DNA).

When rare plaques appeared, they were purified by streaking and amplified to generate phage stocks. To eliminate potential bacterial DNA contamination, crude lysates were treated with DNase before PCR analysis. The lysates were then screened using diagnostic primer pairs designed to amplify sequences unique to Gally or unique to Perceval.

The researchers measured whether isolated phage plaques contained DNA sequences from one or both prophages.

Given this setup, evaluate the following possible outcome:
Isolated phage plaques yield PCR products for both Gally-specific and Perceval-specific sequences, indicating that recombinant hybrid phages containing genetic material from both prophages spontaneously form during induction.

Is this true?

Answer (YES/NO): YES